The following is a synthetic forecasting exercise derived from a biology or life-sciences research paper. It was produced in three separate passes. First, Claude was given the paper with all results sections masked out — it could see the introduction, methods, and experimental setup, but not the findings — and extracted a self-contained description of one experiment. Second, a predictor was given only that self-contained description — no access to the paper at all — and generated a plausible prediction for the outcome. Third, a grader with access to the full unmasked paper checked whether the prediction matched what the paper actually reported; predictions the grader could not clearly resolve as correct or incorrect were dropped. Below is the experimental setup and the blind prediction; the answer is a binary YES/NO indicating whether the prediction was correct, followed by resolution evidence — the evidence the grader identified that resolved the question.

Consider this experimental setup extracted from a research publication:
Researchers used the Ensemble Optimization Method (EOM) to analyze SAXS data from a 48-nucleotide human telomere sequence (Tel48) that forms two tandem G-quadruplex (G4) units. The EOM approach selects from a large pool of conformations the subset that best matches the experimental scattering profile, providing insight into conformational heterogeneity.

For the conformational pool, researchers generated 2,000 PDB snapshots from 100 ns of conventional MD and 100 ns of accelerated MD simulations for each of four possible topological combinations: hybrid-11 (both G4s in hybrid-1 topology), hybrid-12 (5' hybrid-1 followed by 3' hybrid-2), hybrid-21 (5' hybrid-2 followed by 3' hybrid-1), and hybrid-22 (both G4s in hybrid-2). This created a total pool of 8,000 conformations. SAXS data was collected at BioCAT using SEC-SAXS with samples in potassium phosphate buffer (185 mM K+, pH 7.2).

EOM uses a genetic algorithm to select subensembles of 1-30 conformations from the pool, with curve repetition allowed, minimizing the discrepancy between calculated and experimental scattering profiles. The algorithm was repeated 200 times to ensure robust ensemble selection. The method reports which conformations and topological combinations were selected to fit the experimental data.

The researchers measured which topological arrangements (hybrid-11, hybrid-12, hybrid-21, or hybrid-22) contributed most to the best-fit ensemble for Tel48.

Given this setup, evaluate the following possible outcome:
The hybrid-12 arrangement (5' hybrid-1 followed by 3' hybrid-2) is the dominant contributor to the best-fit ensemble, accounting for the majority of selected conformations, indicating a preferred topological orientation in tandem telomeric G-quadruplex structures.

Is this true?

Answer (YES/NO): NO